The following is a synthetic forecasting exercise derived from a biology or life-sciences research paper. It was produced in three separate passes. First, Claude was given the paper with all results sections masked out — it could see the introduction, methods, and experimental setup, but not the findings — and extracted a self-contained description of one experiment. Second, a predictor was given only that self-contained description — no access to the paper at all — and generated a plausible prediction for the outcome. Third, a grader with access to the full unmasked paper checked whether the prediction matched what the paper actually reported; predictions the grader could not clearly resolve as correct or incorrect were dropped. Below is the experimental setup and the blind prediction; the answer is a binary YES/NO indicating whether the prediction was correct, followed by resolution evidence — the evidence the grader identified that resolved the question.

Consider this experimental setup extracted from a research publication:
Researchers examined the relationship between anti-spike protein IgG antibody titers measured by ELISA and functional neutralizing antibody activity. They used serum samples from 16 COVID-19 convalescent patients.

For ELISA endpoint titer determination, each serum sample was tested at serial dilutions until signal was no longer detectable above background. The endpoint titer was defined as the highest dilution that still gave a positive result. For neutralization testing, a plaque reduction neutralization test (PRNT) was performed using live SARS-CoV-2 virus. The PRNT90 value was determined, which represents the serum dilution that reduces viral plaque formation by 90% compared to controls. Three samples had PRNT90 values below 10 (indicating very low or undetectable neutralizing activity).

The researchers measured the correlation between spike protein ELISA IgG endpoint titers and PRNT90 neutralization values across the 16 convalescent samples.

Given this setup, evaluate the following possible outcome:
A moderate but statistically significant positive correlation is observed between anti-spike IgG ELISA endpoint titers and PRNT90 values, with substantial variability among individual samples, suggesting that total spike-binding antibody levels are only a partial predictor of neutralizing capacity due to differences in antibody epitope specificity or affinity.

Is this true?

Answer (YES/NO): NO